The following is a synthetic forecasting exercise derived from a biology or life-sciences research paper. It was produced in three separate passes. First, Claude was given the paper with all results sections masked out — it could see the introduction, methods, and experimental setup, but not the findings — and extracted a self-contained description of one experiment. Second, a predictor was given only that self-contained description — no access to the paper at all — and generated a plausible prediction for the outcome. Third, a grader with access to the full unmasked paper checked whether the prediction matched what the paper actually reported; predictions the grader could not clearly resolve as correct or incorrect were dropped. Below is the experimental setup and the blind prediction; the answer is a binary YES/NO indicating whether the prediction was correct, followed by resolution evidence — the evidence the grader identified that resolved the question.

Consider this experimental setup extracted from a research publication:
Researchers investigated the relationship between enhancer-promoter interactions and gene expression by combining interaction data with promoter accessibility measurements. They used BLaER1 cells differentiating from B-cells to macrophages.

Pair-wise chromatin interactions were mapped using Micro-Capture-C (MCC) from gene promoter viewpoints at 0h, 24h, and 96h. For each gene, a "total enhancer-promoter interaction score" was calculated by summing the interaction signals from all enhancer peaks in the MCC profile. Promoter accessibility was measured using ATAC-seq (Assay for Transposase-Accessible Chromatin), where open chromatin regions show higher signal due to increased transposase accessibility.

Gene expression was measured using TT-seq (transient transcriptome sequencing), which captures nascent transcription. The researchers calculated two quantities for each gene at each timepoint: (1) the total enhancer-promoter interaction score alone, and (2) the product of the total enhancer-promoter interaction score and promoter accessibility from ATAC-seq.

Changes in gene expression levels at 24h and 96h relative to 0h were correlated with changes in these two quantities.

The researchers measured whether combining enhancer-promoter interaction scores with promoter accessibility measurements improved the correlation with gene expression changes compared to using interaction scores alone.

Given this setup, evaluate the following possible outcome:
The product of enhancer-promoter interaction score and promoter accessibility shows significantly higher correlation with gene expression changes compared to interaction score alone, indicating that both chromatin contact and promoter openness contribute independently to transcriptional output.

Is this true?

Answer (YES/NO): YES